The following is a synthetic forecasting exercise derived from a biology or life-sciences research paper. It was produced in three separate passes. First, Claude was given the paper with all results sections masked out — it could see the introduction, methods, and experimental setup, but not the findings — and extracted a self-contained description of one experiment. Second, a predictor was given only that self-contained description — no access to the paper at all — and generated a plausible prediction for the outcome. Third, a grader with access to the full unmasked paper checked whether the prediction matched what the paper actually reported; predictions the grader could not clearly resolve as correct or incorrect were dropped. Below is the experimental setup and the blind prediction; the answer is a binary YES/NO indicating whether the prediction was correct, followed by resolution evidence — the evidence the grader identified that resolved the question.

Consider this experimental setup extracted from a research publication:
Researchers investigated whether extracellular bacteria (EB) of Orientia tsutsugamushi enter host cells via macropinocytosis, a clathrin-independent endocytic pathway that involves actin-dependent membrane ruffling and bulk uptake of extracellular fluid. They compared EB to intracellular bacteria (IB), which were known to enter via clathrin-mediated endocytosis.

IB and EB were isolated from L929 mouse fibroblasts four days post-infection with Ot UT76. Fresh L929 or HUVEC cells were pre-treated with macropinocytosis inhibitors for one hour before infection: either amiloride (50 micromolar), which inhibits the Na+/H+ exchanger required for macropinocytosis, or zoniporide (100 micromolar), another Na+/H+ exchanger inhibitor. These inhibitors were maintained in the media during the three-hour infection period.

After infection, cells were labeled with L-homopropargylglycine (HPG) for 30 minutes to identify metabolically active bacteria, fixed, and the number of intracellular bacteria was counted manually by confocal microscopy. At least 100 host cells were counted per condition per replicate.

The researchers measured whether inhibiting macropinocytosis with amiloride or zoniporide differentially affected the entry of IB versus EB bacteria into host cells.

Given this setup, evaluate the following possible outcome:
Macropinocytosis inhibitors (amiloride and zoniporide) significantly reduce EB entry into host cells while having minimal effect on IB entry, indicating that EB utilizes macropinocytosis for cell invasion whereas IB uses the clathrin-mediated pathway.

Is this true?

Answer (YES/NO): NO